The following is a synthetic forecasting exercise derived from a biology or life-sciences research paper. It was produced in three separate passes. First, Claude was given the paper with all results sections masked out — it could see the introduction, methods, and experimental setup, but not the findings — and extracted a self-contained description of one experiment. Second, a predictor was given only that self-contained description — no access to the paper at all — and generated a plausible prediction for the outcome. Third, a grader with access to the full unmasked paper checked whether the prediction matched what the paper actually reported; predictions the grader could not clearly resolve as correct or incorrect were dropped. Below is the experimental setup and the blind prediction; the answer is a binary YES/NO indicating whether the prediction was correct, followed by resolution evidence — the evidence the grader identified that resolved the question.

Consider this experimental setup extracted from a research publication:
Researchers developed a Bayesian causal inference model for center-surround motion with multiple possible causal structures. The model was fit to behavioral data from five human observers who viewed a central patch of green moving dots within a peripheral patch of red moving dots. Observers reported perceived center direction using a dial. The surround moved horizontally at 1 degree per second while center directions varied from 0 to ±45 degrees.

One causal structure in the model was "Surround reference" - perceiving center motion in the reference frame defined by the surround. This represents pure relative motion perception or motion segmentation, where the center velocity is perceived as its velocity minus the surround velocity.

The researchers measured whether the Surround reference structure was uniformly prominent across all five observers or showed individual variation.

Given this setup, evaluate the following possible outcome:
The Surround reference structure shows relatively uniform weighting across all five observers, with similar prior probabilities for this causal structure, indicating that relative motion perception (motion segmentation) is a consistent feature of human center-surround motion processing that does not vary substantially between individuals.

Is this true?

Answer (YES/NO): NO